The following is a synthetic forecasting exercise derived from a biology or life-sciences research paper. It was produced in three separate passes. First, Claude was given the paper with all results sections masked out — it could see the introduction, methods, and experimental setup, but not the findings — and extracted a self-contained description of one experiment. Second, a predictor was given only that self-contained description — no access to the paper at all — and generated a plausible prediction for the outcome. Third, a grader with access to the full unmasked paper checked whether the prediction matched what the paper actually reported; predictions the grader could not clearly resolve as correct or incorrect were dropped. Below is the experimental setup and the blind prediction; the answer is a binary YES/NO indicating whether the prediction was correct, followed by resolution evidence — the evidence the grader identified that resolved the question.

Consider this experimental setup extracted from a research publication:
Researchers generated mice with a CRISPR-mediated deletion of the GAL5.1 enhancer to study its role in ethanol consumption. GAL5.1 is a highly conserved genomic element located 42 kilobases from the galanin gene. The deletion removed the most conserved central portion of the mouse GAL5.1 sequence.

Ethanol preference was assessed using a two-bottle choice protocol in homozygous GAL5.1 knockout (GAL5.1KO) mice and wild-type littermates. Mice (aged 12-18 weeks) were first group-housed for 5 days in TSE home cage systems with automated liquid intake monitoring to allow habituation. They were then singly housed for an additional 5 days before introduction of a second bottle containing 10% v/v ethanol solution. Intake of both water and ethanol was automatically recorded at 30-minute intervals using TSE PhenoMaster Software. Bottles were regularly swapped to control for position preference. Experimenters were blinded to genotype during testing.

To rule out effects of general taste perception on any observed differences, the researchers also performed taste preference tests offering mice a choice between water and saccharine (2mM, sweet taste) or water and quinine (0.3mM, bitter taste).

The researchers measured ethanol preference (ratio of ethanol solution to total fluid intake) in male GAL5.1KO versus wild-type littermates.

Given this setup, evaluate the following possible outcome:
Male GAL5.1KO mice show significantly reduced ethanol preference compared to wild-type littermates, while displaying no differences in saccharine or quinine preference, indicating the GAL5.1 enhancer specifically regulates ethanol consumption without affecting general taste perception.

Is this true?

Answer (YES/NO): YES